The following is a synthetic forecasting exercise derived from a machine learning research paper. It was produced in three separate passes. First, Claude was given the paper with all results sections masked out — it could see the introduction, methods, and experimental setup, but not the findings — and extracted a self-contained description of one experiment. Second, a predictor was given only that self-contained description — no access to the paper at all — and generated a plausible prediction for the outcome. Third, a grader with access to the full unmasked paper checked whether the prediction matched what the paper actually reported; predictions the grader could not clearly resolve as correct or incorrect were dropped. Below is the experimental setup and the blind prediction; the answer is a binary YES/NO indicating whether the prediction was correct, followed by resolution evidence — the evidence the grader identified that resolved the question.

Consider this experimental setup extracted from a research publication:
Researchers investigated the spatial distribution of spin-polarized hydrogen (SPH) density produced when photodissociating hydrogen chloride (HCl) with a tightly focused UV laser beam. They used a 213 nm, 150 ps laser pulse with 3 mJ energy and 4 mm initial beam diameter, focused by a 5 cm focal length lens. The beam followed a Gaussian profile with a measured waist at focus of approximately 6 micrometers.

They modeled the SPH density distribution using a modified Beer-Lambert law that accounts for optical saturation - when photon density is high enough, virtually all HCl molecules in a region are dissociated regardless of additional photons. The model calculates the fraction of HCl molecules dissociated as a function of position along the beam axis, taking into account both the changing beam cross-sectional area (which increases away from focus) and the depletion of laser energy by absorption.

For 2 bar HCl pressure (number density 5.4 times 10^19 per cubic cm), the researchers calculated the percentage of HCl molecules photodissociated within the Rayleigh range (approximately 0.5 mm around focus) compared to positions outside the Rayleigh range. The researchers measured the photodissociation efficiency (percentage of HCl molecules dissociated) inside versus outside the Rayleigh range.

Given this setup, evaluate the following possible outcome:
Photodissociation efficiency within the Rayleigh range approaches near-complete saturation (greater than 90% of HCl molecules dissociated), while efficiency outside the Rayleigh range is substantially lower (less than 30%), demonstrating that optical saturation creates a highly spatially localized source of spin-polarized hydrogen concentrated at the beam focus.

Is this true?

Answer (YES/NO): NO